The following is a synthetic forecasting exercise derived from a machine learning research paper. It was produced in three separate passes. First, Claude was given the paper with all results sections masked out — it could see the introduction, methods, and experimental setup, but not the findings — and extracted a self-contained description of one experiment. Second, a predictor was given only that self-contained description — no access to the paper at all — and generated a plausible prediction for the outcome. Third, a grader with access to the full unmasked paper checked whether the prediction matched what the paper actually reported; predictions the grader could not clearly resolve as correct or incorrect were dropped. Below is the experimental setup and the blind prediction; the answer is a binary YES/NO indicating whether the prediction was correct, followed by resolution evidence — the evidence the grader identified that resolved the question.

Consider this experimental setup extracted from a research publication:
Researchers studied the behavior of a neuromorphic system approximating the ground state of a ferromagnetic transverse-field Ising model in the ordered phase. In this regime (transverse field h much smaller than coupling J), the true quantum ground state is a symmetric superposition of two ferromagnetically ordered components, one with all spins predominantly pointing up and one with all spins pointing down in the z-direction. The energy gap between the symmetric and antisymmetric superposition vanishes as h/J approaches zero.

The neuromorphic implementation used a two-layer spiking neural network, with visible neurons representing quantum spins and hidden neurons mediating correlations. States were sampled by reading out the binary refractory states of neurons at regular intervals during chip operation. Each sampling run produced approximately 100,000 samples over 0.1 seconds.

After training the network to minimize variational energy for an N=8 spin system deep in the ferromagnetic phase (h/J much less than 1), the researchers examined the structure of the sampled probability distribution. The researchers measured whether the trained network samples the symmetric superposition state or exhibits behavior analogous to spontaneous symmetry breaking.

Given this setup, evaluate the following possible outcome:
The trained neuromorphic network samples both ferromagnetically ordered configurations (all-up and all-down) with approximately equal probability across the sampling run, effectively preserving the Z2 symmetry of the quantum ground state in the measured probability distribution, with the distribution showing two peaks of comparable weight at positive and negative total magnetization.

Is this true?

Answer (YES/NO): NO